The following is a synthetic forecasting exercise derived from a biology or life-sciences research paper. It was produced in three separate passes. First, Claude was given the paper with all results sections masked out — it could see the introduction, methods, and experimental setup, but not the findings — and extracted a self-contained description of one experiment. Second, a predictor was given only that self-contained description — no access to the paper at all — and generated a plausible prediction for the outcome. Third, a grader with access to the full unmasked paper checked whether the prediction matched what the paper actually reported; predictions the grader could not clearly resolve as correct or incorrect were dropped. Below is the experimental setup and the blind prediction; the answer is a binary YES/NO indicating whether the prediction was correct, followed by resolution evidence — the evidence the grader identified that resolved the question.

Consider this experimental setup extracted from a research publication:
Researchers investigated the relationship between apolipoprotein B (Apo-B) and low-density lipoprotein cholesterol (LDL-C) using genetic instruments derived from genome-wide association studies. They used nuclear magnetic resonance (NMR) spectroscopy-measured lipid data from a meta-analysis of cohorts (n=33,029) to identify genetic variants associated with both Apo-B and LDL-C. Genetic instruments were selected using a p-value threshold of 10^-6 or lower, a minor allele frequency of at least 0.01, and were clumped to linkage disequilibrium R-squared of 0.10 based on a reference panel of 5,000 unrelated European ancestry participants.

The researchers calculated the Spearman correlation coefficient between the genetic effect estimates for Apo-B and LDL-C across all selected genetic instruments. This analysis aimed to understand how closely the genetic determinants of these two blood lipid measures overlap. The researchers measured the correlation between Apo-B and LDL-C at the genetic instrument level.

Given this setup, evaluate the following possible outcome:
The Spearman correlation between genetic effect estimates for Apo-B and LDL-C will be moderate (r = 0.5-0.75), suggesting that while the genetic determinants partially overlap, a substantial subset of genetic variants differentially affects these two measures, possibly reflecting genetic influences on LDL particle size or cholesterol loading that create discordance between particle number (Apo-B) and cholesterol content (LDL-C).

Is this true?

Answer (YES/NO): NO